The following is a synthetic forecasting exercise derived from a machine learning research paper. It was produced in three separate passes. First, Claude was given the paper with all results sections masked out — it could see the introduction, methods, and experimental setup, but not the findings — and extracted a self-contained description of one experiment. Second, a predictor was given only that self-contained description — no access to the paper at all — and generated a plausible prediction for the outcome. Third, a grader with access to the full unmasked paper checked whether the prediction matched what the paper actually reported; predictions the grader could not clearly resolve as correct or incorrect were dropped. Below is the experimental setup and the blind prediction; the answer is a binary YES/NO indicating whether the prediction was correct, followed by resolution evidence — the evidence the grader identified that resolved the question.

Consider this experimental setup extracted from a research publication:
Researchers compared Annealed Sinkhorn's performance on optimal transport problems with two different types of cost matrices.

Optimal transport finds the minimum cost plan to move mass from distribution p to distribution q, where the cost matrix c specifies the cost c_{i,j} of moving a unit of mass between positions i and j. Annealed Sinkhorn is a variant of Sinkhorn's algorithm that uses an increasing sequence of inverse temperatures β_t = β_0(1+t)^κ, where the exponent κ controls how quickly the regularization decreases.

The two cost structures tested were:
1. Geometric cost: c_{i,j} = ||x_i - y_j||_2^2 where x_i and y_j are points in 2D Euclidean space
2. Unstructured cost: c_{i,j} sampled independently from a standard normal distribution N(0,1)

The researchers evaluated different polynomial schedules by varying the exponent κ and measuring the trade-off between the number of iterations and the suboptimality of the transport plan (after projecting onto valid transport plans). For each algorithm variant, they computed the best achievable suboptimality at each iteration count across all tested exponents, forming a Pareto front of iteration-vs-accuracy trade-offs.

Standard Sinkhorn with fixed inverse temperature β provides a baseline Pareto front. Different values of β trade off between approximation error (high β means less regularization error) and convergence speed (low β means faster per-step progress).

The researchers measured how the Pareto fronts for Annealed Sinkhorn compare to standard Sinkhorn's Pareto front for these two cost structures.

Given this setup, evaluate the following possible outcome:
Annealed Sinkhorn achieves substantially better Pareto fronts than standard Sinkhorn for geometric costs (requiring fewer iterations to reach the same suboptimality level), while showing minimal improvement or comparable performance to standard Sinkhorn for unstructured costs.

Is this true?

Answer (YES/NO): NO